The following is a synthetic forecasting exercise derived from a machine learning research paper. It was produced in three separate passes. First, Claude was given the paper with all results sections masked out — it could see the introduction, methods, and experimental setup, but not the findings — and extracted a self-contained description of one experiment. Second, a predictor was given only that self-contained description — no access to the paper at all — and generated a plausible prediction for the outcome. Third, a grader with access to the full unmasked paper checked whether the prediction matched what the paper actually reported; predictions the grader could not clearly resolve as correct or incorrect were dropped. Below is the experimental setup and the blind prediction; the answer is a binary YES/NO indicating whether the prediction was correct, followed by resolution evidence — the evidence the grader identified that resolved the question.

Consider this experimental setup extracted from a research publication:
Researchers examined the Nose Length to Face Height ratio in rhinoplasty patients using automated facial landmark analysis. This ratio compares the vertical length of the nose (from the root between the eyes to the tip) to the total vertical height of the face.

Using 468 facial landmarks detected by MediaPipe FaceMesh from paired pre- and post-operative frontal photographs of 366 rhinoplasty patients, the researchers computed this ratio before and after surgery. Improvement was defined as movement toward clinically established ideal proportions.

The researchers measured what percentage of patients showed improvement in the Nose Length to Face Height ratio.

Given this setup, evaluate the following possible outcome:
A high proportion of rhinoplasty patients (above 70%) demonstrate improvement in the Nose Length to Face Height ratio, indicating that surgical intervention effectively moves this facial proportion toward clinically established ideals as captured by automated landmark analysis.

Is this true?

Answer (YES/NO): NO